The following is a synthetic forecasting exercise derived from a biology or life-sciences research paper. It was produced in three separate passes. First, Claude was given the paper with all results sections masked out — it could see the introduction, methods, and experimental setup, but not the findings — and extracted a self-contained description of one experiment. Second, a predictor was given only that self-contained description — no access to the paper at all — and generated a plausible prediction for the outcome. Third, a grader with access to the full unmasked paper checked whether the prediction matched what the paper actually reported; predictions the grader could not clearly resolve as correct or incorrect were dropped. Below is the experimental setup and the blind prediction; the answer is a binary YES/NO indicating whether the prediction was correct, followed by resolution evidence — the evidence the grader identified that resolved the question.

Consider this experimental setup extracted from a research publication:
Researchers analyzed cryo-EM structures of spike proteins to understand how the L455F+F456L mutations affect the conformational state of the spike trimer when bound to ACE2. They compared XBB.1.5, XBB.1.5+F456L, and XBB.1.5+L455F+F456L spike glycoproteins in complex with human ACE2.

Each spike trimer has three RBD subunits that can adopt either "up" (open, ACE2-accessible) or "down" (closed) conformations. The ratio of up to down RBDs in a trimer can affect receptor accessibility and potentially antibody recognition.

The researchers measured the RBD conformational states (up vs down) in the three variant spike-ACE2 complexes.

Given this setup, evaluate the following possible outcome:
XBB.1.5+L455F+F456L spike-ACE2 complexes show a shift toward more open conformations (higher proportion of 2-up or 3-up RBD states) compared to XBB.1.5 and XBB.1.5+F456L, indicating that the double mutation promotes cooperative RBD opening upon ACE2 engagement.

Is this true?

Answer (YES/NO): NO